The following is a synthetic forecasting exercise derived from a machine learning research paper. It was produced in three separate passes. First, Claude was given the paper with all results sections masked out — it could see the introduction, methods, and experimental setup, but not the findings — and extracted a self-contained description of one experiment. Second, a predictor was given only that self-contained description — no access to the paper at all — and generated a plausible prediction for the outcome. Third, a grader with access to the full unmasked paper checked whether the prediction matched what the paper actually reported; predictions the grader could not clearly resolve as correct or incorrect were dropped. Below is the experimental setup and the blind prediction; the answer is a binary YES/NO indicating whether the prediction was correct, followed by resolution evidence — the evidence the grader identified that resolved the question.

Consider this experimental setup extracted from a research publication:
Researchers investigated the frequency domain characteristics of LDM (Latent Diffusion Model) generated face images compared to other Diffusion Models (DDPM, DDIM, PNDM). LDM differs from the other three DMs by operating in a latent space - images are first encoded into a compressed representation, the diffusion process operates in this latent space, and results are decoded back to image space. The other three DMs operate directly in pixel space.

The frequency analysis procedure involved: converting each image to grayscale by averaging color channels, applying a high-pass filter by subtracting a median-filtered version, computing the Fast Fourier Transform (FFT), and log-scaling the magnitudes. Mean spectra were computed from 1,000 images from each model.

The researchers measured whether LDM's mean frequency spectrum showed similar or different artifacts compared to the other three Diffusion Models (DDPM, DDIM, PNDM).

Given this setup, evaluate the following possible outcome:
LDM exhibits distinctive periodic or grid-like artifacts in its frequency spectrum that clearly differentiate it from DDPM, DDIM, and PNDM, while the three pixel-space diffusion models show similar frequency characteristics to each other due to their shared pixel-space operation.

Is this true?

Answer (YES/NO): YES